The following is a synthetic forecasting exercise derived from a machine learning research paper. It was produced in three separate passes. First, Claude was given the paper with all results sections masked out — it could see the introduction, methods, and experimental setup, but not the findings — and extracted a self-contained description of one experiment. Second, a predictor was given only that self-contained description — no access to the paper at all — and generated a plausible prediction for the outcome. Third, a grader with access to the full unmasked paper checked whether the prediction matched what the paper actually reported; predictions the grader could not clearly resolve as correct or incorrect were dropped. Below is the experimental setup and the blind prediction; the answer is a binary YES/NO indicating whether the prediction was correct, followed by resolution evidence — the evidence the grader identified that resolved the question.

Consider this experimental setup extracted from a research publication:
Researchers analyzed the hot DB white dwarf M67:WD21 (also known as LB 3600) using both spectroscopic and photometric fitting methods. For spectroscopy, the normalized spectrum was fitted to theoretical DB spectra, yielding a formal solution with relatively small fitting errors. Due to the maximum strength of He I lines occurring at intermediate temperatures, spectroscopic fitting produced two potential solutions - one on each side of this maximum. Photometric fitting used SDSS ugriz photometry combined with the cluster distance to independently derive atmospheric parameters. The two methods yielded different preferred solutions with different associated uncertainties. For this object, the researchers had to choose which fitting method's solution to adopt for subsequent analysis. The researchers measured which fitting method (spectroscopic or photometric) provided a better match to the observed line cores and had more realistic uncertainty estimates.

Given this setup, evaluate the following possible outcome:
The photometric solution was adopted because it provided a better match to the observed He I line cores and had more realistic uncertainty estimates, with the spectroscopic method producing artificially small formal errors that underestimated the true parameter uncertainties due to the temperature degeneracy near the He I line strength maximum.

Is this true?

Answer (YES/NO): YES